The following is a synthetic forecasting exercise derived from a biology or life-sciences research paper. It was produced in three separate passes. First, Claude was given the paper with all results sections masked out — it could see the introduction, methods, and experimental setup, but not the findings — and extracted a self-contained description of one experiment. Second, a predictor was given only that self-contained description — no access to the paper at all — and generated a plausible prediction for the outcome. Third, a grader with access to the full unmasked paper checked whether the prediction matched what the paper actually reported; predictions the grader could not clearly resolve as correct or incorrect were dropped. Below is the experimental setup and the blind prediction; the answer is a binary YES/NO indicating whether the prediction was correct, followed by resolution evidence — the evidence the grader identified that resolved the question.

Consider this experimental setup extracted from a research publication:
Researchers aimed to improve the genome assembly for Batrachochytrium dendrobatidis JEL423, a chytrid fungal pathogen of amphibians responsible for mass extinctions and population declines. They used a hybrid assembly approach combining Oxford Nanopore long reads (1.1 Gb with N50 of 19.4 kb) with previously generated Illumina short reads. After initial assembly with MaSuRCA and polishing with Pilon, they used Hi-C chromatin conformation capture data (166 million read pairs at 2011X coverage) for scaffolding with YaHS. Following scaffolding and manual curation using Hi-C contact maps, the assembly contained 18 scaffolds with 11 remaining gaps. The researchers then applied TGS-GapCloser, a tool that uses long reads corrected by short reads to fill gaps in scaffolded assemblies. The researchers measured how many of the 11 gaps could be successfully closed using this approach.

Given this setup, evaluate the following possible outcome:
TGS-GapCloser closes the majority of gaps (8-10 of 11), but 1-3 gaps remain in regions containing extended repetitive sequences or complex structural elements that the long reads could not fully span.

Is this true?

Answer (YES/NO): NO